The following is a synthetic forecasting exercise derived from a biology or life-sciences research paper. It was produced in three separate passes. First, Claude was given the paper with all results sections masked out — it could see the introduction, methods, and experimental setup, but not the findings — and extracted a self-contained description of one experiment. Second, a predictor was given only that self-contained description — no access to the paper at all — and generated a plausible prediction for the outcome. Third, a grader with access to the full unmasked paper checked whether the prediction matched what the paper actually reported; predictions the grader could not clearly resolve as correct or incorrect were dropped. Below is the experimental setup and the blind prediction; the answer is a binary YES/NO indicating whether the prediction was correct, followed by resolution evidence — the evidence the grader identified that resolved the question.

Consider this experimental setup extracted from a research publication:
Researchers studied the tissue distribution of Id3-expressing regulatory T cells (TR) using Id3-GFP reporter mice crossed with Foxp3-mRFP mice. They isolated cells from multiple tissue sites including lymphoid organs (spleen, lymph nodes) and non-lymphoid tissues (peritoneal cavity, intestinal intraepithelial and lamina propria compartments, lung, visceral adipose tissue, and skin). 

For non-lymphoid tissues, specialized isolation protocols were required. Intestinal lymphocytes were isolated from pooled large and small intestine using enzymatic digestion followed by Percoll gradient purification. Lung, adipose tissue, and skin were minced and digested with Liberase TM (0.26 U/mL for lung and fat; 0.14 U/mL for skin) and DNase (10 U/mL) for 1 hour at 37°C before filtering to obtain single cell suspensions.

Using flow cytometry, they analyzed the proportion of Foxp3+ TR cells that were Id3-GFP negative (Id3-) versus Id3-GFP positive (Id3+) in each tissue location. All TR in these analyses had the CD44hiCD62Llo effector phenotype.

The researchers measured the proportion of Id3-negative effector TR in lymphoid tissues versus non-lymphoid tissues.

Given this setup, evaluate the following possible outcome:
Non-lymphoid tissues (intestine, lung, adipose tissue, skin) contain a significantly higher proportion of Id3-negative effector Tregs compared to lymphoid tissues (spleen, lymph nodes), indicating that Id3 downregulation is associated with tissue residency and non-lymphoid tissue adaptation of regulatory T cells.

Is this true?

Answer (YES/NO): YES